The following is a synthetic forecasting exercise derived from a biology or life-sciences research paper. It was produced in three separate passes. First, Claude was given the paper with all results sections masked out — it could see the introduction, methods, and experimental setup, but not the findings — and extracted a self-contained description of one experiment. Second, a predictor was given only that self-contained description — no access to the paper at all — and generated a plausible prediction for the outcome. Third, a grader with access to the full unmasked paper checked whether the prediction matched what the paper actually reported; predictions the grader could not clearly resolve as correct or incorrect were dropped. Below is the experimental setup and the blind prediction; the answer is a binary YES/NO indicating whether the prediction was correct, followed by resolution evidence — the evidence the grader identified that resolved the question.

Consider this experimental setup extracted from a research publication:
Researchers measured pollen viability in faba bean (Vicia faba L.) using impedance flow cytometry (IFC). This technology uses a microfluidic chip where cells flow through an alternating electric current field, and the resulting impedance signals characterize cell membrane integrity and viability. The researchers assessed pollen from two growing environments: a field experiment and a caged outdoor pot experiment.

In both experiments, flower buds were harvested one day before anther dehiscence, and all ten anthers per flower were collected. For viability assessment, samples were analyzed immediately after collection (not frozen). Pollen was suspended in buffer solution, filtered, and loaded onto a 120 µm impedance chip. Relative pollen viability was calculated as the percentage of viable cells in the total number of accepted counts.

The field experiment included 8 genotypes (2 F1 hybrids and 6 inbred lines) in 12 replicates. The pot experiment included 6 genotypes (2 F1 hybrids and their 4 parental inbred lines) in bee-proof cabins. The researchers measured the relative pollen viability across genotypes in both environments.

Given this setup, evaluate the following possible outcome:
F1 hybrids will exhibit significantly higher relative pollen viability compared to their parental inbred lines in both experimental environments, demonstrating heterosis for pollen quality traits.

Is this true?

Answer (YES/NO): NO